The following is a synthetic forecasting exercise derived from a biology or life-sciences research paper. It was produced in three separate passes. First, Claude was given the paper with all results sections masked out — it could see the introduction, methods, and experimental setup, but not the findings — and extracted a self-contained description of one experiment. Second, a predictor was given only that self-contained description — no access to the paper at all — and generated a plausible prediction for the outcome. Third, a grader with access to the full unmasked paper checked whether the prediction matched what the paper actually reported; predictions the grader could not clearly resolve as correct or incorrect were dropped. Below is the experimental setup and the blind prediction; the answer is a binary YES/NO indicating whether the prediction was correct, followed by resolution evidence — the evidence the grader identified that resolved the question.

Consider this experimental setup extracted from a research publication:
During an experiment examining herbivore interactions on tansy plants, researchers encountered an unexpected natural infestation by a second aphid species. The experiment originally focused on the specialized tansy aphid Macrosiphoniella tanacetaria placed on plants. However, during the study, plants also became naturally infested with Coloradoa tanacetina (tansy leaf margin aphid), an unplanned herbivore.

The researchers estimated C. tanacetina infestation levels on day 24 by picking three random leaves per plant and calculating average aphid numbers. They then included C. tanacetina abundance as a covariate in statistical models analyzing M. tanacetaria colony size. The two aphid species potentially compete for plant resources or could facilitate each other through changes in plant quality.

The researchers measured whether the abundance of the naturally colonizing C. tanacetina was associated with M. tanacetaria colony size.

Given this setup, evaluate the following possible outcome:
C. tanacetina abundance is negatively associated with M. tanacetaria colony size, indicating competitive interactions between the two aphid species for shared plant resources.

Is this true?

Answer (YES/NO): NO